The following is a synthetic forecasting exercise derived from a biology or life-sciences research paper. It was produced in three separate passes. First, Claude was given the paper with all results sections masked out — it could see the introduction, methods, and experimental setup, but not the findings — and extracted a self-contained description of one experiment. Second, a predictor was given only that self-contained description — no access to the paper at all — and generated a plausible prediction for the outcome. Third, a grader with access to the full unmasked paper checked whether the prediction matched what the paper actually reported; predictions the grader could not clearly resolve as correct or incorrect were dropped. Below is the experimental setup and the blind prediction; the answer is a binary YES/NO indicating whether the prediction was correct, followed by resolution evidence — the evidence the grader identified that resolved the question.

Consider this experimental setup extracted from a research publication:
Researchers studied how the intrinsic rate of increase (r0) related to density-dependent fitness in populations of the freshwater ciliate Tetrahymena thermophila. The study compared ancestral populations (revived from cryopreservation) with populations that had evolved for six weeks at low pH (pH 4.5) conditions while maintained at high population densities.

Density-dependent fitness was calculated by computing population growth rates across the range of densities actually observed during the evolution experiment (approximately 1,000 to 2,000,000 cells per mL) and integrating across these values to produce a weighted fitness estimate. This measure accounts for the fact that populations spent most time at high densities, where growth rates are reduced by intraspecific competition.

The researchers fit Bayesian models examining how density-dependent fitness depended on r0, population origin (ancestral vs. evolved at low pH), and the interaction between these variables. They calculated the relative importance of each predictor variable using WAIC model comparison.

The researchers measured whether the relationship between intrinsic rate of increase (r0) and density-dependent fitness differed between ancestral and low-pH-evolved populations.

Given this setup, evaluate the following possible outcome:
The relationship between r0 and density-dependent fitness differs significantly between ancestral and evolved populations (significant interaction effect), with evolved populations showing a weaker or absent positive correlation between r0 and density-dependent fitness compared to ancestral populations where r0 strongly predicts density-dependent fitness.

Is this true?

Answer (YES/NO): NO